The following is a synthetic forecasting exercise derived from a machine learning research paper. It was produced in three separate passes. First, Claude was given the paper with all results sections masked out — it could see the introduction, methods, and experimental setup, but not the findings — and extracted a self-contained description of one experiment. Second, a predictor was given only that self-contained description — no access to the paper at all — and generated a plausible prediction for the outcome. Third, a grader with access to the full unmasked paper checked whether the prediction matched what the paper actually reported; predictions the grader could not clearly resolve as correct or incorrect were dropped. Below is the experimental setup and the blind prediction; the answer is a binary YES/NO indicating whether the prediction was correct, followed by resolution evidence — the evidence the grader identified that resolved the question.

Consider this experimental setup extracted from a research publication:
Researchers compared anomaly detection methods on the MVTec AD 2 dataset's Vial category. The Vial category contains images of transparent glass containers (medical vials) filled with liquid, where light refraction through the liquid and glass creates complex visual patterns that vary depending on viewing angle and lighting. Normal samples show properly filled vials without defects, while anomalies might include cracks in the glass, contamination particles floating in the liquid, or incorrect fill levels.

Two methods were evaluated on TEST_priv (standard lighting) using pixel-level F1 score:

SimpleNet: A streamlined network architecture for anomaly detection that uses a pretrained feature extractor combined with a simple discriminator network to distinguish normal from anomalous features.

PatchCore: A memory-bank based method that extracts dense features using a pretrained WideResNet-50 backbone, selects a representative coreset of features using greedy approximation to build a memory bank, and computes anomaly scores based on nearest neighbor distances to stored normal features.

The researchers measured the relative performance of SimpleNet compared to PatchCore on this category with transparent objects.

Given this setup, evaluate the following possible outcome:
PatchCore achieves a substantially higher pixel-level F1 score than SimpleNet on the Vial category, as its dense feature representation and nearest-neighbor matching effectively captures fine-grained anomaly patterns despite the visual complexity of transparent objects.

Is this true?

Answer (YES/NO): NO